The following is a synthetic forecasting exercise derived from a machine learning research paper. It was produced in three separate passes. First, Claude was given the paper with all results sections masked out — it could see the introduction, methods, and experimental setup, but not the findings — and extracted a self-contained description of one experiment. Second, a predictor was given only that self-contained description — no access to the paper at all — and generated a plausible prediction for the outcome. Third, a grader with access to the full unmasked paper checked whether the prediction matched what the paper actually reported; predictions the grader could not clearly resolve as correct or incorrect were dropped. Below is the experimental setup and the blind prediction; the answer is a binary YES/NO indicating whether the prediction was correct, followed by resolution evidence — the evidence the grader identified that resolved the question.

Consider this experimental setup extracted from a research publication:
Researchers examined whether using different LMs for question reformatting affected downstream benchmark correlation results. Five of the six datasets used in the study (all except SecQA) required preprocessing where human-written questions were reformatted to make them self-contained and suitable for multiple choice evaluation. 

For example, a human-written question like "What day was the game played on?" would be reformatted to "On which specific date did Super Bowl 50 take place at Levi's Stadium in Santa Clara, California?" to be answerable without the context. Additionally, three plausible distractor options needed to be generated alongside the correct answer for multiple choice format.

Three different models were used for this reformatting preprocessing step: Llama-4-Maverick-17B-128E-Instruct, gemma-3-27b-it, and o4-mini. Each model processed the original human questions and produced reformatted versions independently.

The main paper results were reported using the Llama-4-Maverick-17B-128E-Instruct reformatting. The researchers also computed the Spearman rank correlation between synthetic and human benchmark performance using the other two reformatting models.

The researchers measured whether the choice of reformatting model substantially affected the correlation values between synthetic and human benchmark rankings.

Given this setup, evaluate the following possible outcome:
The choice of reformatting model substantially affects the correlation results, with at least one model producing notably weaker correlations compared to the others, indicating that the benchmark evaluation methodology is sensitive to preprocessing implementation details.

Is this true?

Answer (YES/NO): NO